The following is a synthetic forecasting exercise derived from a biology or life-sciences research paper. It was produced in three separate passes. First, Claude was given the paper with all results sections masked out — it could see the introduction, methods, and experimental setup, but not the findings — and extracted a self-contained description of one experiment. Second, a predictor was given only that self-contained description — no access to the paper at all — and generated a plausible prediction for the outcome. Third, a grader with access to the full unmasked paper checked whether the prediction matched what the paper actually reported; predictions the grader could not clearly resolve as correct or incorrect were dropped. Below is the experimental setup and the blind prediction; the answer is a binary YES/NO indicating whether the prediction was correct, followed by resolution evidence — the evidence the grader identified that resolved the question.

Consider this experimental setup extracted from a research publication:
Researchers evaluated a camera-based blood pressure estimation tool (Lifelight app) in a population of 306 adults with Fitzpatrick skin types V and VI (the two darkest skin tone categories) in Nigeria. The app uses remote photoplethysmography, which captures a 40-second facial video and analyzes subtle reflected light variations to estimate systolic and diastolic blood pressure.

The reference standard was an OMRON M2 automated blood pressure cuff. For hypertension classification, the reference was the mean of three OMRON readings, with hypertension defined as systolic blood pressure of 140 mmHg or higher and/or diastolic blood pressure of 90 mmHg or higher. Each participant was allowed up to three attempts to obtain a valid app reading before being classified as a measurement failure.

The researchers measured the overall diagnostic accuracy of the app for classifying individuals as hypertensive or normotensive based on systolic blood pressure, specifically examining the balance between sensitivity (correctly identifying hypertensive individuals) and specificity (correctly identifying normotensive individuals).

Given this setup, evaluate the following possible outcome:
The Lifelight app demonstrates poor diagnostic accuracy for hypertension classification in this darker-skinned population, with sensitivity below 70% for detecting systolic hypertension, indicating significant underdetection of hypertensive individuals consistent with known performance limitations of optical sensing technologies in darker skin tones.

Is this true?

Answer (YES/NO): YES